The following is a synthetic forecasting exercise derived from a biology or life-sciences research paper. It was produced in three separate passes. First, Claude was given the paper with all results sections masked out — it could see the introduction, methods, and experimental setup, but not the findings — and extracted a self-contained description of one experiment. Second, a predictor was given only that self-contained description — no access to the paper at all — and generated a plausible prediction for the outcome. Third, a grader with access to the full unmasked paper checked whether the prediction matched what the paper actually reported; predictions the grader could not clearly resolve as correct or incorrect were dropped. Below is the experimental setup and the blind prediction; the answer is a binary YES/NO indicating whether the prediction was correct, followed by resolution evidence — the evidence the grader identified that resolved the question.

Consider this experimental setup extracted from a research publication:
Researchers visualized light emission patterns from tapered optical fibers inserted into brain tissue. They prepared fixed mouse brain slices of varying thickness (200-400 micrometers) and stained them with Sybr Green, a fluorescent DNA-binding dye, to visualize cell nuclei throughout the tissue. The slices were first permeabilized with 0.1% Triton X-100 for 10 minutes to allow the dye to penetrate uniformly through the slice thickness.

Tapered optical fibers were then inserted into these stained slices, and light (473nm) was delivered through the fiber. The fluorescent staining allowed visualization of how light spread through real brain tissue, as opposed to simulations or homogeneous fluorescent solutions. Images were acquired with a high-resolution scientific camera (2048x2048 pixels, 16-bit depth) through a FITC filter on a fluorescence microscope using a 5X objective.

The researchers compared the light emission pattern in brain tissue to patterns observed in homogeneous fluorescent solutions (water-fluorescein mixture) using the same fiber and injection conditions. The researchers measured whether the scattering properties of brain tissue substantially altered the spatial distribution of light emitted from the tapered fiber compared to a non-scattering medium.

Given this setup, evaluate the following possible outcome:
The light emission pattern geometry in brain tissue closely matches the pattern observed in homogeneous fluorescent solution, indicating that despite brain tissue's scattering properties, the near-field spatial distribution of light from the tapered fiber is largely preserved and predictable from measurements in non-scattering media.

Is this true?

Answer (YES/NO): NO